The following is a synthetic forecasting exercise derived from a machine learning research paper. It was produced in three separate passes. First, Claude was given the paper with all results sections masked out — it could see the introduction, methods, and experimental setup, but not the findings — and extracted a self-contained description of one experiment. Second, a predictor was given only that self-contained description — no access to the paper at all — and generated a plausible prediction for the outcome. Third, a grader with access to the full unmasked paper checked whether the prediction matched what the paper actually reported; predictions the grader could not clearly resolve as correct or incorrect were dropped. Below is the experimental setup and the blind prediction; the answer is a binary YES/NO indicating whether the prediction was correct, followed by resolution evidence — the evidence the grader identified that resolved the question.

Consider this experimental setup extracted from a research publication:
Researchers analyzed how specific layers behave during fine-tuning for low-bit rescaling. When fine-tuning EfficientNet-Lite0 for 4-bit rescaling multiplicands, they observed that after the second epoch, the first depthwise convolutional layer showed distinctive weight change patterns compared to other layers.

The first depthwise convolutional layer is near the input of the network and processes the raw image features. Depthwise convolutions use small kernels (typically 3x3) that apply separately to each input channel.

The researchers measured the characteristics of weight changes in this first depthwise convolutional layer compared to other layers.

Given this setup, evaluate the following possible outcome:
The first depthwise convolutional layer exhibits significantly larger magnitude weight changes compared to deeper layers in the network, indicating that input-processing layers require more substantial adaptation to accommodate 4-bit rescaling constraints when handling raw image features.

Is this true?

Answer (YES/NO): YES